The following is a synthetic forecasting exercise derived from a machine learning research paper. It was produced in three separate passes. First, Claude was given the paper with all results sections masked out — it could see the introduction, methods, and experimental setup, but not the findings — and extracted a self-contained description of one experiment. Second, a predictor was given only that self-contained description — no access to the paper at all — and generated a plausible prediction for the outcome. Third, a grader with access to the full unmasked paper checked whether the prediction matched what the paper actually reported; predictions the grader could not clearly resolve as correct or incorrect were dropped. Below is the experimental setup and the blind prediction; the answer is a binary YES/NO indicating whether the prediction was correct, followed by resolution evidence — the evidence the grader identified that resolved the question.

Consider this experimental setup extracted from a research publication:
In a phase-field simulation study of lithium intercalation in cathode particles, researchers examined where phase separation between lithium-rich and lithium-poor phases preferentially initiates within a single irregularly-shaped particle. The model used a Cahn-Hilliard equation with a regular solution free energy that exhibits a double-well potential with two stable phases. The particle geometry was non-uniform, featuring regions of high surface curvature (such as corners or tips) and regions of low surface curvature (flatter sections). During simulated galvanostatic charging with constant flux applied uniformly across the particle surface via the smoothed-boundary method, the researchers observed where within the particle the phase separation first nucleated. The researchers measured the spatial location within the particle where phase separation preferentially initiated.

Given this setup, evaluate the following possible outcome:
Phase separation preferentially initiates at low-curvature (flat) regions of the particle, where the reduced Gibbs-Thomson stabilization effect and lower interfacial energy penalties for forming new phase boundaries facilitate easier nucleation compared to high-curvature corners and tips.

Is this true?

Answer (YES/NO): NO